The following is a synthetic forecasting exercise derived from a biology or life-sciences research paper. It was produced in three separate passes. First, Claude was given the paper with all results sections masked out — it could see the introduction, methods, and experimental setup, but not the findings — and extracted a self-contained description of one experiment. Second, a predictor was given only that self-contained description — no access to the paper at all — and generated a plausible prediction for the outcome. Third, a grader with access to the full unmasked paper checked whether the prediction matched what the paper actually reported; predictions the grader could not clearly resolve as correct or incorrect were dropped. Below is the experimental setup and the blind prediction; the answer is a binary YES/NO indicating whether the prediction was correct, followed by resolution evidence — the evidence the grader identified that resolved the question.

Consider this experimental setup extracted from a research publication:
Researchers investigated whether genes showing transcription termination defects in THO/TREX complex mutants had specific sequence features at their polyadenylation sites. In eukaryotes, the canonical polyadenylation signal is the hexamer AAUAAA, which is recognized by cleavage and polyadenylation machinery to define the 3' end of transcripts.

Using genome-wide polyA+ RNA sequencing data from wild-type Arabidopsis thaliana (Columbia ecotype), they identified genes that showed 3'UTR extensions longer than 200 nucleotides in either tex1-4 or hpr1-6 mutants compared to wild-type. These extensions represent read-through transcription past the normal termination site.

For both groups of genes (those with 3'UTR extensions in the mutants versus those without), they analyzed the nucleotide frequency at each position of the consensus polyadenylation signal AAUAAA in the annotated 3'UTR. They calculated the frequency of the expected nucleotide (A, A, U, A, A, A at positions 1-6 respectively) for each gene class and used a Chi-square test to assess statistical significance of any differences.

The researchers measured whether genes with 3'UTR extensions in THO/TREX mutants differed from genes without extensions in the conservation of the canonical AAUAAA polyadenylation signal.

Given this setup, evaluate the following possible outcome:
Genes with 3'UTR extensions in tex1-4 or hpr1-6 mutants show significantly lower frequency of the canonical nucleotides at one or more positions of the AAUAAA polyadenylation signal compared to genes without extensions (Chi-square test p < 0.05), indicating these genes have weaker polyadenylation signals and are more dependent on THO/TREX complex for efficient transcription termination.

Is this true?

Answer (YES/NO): NO